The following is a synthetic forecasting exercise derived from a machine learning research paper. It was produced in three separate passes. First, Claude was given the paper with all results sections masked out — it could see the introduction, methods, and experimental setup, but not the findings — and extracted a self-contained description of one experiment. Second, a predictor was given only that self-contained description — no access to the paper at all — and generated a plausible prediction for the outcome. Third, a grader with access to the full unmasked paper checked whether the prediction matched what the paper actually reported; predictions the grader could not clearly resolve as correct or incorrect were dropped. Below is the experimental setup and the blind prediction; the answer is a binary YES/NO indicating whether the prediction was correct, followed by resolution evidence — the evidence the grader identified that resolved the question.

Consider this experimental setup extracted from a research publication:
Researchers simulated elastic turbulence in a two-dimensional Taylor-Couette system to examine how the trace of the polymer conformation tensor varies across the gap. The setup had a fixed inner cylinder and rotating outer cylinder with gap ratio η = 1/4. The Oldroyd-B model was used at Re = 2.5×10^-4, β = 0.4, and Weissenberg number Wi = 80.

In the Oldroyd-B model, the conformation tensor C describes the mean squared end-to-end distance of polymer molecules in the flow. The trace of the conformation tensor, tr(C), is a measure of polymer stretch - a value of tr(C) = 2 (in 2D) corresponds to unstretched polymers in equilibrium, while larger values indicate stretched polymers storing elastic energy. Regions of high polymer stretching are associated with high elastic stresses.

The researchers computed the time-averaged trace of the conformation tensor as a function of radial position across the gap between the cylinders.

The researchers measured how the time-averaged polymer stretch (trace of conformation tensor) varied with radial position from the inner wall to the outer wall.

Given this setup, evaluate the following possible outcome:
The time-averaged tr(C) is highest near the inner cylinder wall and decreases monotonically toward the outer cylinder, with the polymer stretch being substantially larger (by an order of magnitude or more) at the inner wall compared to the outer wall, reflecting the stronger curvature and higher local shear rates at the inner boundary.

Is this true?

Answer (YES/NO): YES